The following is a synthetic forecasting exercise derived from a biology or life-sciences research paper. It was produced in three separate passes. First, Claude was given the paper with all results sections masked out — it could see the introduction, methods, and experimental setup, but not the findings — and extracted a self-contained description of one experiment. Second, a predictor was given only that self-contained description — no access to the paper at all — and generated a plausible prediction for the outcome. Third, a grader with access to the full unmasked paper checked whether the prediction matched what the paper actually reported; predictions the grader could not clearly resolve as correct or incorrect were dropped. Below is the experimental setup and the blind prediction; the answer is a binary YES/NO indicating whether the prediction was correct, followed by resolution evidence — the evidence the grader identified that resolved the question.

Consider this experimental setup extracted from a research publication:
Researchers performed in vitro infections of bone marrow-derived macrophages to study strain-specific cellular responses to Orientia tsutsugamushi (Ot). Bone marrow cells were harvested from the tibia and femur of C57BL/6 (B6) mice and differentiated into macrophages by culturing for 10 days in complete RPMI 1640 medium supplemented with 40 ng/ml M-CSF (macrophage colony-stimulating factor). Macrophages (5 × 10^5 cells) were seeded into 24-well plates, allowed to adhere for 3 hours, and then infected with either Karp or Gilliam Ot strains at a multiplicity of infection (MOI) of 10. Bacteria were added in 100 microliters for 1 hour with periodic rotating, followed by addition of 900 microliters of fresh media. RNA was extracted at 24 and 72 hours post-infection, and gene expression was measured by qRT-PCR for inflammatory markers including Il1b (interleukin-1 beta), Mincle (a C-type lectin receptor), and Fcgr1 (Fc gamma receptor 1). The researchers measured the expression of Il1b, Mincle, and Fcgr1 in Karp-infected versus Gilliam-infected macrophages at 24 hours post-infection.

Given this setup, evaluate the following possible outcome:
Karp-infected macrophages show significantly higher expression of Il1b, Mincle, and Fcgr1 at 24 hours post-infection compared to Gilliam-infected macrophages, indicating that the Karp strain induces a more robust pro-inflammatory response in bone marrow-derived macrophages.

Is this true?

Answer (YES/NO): YES